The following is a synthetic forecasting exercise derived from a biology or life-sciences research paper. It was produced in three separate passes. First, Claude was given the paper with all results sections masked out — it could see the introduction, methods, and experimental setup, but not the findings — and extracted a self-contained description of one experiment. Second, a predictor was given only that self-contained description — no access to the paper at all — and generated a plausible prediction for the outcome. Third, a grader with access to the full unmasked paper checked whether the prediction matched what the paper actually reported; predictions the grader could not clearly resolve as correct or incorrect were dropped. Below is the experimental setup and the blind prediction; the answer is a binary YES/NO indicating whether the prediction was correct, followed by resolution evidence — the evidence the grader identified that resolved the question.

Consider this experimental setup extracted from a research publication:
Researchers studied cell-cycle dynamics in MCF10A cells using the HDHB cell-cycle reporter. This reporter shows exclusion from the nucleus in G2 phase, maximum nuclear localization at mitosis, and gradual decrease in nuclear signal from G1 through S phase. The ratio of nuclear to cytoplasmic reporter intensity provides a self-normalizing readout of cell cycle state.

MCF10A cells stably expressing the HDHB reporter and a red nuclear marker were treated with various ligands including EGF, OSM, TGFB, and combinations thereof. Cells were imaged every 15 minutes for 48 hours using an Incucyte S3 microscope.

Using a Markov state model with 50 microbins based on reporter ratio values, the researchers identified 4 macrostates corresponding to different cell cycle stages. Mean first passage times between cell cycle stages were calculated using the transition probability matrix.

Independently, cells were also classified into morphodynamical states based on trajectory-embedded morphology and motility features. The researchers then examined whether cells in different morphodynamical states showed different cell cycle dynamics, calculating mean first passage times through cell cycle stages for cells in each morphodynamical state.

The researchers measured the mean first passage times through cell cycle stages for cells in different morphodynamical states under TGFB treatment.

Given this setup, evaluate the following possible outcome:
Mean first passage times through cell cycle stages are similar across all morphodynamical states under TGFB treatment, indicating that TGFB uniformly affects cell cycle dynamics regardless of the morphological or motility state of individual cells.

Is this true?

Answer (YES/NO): NO